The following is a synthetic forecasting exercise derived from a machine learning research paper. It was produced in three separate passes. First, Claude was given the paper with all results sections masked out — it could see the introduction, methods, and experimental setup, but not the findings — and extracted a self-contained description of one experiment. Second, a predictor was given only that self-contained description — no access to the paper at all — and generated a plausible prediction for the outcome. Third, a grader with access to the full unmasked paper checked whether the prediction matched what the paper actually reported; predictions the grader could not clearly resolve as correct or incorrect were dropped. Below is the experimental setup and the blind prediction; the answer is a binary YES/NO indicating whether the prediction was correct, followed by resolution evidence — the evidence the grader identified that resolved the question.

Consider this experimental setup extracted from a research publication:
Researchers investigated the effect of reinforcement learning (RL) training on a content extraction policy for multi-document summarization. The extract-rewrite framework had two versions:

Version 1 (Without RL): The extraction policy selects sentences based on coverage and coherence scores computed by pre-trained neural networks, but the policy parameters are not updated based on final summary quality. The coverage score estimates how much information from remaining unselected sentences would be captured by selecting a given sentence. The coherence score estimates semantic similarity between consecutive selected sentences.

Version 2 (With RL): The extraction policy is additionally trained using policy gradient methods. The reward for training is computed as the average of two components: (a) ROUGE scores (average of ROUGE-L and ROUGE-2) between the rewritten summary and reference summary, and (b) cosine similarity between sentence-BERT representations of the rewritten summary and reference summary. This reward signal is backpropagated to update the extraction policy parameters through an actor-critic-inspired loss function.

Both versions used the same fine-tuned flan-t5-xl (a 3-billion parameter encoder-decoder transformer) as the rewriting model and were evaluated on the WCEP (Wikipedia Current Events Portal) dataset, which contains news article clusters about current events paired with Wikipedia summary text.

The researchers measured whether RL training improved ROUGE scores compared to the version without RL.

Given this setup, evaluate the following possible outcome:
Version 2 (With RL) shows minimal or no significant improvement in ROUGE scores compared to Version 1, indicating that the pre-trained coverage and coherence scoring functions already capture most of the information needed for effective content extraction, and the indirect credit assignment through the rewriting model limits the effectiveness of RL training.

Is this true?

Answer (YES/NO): NO